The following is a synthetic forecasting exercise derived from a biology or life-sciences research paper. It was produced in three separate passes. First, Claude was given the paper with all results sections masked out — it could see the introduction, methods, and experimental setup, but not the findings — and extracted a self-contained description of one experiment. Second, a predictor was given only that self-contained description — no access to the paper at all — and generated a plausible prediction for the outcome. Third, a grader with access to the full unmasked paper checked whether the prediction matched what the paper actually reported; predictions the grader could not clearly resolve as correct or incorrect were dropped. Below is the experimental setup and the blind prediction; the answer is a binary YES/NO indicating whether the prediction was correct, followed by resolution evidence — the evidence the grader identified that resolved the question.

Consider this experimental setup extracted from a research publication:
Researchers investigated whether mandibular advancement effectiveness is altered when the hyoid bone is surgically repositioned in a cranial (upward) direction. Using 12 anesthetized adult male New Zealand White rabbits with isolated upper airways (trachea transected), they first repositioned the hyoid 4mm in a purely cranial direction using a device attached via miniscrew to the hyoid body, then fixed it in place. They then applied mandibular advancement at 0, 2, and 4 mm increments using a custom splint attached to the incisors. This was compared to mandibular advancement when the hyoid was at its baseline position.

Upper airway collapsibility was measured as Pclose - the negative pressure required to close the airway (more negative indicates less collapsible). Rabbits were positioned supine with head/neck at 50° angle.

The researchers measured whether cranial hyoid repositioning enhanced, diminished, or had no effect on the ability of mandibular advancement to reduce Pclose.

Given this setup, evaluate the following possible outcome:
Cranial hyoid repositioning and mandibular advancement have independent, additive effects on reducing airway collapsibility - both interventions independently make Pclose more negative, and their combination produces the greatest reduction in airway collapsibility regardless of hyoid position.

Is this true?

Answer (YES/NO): NO